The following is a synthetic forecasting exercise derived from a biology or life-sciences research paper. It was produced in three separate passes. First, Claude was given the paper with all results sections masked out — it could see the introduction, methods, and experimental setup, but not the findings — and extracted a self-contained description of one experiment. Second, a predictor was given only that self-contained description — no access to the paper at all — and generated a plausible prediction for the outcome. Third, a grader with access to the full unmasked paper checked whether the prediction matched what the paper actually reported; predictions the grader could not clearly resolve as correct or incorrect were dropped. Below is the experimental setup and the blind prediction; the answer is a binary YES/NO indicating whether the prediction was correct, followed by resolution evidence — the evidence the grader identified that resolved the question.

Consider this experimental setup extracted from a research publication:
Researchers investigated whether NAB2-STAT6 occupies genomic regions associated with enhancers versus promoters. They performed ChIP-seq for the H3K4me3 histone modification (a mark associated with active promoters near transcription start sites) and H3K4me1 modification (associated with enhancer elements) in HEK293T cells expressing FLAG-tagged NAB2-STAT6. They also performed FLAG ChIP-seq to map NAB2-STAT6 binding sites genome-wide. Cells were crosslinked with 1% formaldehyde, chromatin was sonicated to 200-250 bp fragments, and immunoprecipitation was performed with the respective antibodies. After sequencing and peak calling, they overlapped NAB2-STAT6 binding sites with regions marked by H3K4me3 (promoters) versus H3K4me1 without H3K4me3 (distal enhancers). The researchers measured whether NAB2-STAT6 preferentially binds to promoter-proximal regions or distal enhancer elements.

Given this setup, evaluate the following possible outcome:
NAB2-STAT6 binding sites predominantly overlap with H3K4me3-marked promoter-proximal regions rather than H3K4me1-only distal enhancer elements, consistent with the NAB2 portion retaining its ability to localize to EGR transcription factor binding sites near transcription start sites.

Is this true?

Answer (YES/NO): NO